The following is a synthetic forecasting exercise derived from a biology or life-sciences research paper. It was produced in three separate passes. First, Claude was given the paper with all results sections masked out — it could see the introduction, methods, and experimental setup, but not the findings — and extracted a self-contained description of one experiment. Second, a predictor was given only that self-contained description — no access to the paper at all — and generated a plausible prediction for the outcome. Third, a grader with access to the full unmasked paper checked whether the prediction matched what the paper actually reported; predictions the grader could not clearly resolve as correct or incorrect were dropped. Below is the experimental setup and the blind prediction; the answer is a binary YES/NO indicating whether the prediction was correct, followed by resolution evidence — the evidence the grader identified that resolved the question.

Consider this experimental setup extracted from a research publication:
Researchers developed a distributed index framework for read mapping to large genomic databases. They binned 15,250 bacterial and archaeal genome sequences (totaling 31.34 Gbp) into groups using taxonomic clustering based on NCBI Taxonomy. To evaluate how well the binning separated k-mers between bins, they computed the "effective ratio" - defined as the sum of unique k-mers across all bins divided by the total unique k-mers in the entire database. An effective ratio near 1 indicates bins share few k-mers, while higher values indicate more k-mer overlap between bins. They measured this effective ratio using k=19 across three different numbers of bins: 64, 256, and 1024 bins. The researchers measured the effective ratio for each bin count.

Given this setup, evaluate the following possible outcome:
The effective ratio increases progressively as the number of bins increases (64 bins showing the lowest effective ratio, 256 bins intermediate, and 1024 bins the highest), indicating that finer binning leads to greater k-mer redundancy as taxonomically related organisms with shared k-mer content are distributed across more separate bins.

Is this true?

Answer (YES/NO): YES